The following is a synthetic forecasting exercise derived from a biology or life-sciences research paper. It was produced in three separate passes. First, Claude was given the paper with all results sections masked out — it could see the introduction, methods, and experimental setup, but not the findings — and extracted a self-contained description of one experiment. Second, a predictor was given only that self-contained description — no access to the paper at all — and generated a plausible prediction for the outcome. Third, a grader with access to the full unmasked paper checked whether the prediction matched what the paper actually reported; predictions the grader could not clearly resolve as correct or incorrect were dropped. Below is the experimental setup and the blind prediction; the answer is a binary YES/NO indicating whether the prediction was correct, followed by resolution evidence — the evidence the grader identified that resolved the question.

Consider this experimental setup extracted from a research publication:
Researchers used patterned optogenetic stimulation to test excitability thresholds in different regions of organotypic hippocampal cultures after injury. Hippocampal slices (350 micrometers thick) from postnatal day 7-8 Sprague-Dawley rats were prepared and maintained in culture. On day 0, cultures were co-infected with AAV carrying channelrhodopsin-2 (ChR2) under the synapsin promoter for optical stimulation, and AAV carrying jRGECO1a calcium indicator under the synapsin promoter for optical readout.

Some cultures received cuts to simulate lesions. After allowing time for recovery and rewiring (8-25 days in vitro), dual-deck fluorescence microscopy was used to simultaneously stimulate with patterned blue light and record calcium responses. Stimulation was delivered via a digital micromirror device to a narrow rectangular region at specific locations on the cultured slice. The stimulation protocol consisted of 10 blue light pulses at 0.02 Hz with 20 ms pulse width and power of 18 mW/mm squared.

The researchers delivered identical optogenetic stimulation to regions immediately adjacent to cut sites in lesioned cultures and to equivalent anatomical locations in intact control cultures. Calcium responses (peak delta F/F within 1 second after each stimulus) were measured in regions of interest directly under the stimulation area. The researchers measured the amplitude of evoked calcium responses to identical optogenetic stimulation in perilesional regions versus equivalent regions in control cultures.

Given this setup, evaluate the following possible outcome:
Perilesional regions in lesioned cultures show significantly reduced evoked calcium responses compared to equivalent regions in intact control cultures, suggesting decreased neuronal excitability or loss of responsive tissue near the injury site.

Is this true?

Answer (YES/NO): NO